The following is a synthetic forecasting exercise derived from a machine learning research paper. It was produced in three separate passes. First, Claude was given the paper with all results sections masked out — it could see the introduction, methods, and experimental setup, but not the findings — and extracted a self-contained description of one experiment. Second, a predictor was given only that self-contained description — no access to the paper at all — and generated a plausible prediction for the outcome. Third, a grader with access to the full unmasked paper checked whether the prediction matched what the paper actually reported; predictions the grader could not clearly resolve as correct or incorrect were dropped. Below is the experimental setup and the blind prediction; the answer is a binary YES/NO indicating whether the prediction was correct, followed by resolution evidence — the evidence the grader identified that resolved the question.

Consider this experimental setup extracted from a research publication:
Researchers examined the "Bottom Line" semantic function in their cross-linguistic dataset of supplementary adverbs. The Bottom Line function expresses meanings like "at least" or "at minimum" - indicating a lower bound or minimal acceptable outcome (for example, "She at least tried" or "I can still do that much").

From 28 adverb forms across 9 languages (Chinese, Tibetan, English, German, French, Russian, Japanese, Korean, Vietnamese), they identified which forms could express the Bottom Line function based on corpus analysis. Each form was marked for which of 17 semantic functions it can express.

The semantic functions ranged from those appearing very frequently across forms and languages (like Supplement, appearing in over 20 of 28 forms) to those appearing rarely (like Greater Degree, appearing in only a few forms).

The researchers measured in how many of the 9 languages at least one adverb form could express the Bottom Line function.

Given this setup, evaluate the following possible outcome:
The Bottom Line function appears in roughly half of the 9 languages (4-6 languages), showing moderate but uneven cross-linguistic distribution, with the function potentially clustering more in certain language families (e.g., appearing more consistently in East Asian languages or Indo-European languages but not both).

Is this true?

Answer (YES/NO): YES